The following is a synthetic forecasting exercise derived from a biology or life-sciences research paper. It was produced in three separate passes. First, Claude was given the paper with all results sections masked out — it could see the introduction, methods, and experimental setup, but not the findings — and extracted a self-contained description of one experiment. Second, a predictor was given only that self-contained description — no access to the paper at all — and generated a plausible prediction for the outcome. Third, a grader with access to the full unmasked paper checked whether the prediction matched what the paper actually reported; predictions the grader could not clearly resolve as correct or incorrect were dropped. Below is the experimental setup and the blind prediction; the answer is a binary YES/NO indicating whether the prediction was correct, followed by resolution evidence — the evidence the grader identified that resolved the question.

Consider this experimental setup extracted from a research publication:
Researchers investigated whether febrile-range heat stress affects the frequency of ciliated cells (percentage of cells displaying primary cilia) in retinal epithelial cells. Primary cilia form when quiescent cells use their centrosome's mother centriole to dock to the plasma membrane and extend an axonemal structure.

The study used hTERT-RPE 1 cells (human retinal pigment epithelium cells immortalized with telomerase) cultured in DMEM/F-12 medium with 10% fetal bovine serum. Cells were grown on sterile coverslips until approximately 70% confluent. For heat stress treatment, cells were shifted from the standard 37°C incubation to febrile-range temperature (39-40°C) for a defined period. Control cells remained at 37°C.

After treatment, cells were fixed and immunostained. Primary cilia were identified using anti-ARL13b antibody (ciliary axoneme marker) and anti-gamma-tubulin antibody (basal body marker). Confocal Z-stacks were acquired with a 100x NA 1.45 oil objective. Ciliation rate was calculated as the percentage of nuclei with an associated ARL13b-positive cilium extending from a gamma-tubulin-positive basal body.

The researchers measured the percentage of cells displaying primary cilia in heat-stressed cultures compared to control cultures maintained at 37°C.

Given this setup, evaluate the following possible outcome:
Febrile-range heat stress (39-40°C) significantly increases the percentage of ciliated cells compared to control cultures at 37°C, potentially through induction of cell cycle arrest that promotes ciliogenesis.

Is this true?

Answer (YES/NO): NO